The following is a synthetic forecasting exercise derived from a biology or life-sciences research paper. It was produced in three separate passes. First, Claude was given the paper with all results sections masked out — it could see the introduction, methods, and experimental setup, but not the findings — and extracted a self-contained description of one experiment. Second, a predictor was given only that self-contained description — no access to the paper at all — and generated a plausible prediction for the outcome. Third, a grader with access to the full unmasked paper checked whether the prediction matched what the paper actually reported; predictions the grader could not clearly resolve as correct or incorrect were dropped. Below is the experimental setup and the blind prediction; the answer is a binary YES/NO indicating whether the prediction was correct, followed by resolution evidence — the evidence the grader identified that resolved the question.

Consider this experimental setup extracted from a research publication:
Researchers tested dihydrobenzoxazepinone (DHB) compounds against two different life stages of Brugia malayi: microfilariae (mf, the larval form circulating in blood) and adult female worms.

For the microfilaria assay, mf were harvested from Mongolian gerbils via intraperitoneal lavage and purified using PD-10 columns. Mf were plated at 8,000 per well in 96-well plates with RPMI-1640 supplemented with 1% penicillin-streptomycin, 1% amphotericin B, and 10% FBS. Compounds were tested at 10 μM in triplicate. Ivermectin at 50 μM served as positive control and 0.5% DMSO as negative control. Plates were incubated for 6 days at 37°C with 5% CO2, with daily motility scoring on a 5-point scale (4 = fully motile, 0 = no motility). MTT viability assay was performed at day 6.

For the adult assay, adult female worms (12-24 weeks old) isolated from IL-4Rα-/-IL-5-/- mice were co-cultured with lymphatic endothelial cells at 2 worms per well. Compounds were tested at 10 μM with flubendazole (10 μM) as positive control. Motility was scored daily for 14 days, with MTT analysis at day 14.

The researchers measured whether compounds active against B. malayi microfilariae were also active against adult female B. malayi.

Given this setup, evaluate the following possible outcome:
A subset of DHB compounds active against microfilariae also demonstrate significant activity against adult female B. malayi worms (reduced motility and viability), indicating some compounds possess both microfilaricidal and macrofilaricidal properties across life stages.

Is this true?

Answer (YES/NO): YES